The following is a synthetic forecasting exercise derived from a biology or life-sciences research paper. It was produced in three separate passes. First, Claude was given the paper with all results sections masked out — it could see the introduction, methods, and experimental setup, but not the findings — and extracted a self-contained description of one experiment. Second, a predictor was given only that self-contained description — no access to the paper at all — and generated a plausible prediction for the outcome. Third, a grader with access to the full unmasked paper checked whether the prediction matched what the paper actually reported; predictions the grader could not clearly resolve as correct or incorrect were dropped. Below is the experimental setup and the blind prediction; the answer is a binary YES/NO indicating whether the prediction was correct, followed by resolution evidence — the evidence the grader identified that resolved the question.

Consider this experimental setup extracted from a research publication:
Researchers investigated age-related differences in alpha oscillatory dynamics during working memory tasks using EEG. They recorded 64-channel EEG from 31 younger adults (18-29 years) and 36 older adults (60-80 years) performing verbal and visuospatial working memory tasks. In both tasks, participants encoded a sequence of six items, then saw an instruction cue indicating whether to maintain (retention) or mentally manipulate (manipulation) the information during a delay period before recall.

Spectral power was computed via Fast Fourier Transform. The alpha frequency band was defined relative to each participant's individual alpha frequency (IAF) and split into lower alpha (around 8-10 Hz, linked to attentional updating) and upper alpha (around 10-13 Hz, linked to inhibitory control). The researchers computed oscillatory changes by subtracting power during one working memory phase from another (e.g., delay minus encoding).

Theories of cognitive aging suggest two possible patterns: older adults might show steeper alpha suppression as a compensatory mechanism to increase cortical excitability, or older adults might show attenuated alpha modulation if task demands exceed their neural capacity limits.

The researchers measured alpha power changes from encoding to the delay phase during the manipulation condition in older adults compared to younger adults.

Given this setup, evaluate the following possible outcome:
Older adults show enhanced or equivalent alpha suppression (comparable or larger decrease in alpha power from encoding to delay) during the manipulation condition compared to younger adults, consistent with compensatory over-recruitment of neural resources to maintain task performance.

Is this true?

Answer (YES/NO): NO